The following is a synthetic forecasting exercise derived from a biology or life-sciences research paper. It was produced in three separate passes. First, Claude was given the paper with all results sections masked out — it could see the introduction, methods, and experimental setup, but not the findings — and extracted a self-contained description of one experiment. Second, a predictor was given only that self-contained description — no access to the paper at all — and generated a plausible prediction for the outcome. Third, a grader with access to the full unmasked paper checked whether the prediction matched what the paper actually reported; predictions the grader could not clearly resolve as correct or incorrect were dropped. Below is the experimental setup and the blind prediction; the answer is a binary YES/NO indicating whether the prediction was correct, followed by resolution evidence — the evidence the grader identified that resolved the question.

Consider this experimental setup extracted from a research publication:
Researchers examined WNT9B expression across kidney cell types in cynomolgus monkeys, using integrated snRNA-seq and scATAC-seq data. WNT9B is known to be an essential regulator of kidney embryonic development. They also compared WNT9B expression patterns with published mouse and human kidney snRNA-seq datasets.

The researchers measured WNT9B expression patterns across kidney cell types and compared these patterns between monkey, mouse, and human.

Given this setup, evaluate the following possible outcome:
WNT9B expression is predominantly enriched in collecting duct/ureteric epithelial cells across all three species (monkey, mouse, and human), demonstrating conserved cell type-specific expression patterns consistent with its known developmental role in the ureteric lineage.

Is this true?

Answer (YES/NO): NO